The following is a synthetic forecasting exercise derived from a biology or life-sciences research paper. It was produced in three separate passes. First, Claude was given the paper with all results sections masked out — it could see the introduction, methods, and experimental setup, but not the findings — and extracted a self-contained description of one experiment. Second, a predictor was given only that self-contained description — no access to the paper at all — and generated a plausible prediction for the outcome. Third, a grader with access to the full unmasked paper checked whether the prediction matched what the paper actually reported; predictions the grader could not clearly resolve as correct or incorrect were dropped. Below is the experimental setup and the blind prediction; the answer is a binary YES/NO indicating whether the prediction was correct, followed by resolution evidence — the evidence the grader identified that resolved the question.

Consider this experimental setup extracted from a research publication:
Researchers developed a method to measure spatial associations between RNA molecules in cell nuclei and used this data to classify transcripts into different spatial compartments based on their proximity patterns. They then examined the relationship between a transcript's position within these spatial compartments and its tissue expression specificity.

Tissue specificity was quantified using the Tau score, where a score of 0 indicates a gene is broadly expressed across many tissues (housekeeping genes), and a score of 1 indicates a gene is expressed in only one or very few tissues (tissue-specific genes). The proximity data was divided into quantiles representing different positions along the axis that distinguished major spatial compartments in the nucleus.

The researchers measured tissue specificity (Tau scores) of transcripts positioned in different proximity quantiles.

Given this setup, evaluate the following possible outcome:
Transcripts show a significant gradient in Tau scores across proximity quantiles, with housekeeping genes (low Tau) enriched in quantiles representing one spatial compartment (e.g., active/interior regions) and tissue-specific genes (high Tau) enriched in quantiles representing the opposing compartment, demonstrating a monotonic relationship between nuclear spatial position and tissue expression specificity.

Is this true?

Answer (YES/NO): NO